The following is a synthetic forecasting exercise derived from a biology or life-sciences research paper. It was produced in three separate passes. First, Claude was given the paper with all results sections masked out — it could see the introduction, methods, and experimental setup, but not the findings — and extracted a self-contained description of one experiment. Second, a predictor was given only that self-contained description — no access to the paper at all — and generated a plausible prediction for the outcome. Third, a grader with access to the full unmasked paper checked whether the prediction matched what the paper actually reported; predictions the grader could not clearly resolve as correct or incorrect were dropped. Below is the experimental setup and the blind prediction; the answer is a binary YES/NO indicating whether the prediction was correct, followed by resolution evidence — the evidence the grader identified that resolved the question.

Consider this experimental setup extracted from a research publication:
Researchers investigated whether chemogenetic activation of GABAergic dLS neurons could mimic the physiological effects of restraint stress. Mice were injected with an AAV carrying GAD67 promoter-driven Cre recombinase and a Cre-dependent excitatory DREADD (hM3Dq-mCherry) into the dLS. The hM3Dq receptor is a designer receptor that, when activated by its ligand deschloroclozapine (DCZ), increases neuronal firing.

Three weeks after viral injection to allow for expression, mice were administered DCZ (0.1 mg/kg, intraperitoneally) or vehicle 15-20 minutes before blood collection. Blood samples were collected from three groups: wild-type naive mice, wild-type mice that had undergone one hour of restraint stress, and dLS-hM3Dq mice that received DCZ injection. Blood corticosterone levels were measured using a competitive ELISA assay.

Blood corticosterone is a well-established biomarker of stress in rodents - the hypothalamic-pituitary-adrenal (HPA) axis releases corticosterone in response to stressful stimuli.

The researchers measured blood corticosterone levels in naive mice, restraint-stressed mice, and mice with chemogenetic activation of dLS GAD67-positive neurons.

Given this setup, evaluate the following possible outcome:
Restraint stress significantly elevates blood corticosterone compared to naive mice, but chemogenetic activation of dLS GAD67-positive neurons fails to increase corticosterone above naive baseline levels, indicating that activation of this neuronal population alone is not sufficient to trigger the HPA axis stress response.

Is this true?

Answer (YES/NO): NO